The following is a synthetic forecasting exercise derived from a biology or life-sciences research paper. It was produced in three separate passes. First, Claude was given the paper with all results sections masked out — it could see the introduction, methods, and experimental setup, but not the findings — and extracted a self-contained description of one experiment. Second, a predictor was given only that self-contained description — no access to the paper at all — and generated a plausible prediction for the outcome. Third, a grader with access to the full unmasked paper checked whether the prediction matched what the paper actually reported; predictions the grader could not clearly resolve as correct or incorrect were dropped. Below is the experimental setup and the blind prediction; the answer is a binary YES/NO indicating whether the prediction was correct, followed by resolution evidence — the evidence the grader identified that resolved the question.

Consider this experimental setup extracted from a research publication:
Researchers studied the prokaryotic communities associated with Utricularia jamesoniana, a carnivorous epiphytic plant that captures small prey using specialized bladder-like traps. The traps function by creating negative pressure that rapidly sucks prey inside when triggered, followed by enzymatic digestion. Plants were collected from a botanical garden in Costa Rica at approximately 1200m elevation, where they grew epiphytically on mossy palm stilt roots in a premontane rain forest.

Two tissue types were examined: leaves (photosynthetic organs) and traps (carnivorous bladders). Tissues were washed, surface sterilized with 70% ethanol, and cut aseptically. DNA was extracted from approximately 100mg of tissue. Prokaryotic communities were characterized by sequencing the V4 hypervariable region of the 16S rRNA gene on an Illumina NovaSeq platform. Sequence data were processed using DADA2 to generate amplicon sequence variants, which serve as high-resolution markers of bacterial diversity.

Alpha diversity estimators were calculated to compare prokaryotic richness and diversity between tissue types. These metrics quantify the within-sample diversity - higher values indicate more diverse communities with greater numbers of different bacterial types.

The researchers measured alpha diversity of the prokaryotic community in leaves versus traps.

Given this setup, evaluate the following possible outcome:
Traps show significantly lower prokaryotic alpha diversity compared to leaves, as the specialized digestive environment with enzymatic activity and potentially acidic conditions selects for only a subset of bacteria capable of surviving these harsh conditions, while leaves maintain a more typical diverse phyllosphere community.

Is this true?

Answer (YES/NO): NO